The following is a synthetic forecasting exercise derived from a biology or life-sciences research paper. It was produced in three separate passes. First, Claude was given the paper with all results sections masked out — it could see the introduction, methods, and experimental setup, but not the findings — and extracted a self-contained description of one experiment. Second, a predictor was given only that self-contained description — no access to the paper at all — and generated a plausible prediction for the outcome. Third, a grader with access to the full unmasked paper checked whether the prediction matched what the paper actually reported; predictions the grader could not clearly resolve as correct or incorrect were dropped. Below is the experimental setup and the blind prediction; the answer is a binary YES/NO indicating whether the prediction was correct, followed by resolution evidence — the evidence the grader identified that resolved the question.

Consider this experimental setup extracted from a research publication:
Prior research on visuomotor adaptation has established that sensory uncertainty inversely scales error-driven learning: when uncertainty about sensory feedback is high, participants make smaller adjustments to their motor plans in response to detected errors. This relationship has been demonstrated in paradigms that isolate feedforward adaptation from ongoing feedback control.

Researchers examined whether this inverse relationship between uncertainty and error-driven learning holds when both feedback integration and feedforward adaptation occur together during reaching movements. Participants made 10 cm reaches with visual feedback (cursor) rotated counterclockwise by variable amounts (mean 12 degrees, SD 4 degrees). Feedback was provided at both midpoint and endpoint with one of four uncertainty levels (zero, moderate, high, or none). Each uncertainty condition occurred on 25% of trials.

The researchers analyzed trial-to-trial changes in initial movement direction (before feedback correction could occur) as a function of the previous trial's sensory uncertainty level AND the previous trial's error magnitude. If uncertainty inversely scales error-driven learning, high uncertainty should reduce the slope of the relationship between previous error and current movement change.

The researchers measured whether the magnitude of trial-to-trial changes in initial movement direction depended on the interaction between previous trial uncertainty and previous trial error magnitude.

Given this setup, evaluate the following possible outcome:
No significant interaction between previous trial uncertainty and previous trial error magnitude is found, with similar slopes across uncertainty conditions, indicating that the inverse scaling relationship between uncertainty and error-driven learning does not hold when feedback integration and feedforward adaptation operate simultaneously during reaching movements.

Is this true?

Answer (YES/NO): YES